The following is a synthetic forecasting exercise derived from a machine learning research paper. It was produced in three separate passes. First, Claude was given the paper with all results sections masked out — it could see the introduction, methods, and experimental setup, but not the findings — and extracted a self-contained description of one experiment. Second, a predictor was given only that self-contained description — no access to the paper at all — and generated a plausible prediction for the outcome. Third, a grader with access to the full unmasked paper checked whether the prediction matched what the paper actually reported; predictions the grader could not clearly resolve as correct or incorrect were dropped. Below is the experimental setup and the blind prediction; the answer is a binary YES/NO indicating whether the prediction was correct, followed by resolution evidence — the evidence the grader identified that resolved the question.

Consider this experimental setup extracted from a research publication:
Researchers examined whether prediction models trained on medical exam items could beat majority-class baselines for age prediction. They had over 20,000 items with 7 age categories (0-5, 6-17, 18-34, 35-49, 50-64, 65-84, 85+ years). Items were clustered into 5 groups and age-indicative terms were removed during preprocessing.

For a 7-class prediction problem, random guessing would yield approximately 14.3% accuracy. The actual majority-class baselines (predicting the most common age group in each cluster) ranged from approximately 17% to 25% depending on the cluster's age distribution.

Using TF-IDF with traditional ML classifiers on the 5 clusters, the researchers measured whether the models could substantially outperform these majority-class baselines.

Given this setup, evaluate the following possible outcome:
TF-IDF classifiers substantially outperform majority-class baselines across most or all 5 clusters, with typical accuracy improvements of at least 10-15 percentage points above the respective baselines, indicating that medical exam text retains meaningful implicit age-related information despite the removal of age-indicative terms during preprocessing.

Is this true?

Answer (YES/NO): YES